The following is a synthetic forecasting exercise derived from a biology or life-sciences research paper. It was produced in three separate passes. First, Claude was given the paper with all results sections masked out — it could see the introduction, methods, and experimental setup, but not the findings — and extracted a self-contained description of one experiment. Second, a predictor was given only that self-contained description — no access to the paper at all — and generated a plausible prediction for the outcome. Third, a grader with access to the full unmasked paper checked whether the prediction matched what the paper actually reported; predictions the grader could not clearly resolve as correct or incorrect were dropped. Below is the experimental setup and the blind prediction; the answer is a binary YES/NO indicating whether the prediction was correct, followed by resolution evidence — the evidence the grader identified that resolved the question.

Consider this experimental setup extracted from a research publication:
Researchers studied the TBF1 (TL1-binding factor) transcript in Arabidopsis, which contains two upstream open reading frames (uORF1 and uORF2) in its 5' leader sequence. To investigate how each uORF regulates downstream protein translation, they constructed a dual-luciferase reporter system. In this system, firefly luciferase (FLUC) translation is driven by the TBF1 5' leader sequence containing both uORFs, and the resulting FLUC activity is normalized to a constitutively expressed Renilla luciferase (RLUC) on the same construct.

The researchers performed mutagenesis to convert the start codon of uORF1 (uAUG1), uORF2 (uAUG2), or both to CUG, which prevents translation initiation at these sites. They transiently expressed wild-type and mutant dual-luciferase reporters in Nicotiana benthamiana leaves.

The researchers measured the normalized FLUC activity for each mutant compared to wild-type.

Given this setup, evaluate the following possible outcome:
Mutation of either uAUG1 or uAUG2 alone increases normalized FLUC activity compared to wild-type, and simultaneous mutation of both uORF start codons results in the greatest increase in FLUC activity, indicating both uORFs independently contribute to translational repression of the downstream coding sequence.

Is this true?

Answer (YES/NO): NO